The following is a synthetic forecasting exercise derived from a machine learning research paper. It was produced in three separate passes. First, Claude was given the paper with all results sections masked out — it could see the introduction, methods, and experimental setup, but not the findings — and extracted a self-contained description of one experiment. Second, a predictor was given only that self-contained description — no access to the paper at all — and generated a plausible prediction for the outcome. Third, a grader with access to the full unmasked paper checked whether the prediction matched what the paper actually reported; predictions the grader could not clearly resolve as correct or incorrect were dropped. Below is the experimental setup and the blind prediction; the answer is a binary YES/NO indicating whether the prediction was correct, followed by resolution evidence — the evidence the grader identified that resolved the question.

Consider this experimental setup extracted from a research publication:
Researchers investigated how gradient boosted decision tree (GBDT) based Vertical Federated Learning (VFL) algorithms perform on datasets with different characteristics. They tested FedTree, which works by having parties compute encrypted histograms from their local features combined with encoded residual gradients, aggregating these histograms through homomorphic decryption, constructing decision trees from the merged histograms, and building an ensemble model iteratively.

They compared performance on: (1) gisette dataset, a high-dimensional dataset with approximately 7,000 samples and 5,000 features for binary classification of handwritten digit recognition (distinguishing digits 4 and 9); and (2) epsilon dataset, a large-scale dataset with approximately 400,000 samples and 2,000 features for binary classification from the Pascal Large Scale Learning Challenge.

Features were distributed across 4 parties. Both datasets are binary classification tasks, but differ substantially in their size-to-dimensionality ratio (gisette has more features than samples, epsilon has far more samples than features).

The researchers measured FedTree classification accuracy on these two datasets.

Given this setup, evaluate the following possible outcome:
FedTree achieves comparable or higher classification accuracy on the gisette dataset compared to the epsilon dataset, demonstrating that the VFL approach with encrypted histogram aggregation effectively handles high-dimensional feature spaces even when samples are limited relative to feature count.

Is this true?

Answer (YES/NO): YES